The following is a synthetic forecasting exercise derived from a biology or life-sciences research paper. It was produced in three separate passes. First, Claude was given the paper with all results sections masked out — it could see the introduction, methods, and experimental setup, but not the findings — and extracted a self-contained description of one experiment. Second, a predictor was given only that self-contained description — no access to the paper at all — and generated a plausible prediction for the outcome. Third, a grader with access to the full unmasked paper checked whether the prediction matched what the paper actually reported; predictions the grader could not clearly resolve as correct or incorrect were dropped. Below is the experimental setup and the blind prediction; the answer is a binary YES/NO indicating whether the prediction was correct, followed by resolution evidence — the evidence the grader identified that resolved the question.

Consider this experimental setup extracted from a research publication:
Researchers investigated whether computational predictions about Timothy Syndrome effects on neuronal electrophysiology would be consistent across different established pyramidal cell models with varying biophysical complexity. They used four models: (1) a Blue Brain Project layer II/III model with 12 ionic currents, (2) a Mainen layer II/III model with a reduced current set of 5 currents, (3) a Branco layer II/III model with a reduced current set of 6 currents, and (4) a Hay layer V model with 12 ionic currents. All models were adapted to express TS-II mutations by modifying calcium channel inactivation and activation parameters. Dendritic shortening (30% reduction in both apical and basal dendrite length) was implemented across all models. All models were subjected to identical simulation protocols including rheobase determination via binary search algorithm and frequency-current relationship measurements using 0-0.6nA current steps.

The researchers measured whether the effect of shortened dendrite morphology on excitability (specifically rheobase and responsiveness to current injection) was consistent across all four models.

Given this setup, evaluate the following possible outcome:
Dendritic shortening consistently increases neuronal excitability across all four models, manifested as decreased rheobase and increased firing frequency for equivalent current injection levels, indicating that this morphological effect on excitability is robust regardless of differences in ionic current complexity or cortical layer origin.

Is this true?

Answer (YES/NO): YES